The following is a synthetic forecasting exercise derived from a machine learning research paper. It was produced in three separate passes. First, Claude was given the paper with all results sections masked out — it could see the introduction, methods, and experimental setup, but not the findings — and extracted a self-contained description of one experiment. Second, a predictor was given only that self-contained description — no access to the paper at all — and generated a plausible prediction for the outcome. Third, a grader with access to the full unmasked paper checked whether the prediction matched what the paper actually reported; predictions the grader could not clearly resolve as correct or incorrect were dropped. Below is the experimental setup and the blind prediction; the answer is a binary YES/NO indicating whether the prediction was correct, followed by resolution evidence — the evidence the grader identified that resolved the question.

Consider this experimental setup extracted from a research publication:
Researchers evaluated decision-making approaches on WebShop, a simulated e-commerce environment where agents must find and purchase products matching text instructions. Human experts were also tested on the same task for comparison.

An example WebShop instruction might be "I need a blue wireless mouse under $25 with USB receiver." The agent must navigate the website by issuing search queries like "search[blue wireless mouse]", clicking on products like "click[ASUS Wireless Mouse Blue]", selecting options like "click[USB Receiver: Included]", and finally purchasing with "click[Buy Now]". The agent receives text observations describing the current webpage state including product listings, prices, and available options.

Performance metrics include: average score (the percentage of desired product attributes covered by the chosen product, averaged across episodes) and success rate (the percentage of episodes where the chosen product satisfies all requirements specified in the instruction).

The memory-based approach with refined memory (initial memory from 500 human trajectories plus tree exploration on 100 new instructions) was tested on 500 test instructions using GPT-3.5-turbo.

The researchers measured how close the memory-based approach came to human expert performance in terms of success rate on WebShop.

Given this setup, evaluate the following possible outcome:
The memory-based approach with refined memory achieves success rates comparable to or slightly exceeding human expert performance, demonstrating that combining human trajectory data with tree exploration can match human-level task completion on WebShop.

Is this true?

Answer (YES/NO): NO